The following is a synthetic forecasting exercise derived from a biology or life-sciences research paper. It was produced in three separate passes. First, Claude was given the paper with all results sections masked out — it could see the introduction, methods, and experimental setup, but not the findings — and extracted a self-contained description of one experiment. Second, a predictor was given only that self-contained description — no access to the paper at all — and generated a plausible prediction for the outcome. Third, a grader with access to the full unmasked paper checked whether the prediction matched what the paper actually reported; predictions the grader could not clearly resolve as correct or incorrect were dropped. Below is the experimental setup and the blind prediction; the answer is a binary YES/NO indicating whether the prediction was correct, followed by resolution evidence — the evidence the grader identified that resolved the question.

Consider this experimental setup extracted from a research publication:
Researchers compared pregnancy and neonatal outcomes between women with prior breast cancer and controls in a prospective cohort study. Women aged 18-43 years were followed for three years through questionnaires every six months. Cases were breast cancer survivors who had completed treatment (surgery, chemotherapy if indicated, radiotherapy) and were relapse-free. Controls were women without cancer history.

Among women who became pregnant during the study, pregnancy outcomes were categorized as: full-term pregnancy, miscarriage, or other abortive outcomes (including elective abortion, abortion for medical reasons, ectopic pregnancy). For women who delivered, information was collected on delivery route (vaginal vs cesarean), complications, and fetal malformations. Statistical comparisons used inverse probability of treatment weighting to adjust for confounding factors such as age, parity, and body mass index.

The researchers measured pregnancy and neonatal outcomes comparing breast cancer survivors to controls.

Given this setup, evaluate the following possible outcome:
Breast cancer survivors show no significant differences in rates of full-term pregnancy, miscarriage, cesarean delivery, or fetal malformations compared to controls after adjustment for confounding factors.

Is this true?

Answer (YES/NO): YES